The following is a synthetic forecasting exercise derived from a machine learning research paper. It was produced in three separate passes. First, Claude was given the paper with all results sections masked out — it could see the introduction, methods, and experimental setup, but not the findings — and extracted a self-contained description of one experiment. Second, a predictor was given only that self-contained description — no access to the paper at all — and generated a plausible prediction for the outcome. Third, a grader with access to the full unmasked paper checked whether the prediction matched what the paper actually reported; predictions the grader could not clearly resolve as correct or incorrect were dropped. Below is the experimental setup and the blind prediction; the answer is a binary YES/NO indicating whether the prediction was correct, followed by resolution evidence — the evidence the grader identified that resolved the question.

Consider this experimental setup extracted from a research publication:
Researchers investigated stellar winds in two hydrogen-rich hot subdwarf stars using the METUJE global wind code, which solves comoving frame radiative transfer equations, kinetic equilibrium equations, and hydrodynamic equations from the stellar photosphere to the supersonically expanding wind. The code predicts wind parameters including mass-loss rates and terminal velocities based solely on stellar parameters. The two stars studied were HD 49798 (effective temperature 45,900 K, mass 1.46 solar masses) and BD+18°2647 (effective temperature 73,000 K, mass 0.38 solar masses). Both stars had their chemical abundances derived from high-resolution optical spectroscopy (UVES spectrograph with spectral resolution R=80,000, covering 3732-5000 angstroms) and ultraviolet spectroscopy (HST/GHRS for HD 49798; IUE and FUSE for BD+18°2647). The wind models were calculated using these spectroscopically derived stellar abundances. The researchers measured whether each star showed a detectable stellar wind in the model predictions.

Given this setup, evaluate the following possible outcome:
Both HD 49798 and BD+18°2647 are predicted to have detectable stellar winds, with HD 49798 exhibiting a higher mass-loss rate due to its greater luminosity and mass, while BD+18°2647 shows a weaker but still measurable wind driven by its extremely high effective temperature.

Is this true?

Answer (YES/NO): NO